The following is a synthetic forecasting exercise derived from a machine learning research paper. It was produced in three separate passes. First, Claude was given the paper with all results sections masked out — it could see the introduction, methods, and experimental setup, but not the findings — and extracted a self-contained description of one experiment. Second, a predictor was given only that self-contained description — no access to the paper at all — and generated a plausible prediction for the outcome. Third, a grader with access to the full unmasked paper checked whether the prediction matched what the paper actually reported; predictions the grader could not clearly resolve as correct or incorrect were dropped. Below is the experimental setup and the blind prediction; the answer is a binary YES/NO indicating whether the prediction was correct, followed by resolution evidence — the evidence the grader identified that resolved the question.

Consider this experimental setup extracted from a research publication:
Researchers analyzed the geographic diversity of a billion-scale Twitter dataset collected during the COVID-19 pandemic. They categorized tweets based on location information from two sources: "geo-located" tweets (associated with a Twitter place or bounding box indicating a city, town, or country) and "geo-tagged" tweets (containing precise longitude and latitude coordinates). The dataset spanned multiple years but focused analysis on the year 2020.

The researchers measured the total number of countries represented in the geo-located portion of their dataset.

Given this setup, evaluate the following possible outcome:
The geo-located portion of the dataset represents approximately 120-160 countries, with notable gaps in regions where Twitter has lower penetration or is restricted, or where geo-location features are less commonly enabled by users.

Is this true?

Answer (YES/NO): NO